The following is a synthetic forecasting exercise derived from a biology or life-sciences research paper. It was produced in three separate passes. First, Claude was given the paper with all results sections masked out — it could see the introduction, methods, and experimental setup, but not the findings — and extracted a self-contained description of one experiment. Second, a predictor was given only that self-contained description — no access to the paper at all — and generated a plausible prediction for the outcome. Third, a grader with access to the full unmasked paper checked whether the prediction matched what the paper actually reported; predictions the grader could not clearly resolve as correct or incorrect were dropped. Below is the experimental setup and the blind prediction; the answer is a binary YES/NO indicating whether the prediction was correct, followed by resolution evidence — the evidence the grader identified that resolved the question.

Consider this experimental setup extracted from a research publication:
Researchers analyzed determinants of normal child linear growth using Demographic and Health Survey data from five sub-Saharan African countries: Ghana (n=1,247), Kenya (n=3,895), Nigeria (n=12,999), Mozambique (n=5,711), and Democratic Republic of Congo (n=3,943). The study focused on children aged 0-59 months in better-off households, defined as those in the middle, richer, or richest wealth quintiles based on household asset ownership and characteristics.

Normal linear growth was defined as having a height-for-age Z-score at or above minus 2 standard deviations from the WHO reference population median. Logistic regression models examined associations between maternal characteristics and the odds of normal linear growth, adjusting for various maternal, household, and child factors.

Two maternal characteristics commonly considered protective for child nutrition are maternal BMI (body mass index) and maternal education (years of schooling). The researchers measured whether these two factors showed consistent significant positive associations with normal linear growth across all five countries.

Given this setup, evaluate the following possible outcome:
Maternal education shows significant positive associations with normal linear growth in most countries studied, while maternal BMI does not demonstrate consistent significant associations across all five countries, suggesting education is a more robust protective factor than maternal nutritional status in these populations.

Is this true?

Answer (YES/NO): NO